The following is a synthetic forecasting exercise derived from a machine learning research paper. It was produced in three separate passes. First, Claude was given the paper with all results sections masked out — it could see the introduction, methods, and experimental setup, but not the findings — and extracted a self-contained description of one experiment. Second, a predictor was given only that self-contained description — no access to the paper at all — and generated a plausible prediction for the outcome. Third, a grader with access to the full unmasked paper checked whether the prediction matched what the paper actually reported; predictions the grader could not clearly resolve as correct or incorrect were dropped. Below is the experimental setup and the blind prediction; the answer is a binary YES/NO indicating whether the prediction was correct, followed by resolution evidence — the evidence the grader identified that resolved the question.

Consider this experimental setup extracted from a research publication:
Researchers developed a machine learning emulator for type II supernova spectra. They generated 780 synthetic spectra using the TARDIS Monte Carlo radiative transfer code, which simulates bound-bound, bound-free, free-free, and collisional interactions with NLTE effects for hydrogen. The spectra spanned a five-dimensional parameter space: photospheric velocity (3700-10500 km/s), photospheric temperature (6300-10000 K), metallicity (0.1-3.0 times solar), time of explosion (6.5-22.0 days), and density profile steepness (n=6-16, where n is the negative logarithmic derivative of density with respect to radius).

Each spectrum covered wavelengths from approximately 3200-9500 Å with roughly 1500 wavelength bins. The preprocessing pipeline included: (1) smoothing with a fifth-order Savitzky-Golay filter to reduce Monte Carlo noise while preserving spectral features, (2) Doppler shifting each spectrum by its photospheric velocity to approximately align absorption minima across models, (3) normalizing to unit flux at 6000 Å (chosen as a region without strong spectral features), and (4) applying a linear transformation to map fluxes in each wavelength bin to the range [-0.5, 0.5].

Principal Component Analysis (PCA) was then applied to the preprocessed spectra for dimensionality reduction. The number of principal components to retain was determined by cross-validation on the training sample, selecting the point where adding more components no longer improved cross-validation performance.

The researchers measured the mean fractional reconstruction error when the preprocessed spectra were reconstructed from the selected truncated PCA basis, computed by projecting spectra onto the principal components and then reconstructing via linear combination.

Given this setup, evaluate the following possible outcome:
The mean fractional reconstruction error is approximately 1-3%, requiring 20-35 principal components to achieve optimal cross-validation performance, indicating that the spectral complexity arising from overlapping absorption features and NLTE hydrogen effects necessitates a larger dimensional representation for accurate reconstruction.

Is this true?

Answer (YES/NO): NO